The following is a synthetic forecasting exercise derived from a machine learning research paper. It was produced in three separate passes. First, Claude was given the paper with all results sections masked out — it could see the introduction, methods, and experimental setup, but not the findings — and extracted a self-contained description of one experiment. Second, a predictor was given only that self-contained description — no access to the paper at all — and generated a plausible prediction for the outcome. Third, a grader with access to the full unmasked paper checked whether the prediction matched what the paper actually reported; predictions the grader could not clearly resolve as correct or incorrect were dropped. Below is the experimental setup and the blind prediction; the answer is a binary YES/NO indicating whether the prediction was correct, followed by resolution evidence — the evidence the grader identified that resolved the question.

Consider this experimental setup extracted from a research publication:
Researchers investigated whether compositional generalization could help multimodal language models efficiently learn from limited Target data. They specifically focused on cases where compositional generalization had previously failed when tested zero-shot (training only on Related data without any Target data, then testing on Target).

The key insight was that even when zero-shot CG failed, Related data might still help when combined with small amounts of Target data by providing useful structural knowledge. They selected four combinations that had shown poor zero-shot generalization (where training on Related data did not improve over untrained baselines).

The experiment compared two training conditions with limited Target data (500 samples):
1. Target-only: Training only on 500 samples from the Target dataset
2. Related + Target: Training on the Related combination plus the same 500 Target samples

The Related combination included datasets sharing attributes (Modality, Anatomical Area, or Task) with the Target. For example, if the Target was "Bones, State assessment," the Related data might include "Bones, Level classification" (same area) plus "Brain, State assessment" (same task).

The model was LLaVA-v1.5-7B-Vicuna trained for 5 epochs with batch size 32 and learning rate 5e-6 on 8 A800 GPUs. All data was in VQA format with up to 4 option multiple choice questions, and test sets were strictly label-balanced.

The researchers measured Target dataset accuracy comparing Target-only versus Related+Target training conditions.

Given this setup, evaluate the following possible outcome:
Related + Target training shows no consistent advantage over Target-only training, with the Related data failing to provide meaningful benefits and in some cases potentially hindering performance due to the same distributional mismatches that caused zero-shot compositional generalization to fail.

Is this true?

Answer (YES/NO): NO